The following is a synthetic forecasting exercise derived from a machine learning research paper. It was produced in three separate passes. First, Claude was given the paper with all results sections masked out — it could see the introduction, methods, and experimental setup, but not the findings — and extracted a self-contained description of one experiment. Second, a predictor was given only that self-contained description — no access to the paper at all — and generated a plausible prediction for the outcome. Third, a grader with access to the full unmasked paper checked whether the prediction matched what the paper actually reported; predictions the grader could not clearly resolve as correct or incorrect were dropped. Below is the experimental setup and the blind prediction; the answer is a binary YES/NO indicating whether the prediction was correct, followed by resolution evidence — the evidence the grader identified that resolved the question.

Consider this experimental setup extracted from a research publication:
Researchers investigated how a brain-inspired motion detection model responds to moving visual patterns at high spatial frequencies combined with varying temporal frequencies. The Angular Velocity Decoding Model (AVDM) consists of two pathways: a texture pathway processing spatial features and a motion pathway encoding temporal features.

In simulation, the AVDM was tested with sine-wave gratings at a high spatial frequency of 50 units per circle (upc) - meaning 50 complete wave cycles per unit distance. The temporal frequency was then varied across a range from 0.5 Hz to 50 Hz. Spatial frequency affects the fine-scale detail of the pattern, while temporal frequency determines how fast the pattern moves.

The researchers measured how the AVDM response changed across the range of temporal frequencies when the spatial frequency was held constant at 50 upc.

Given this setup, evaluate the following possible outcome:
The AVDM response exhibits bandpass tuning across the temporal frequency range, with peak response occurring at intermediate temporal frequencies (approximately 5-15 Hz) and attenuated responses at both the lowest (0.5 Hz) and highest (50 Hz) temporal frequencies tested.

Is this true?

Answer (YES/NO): NO